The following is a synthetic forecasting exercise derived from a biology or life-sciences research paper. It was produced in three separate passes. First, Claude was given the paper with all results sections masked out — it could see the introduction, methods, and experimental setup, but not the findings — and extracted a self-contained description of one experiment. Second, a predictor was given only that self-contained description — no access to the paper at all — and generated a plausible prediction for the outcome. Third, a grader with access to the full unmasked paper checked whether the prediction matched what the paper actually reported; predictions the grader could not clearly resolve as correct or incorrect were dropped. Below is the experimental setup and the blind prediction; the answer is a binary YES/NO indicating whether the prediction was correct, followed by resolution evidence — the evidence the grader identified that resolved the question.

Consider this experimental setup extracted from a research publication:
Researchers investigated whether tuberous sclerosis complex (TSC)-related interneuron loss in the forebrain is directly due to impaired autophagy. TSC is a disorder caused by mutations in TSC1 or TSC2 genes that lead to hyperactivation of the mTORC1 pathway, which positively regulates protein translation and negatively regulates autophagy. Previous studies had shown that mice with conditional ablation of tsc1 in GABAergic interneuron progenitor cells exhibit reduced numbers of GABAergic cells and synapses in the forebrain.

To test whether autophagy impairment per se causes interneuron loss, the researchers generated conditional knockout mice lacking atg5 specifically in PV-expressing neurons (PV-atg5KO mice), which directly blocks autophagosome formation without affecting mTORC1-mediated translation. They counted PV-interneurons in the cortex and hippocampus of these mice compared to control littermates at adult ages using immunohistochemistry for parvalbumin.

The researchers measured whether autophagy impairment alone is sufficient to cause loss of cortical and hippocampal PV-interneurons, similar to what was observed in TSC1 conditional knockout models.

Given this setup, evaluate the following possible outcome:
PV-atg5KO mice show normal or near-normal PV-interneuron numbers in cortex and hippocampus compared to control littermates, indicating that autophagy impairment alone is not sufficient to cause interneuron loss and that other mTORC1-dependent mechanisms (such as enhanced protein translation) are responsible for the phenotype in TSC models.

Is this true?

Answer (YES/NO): YES